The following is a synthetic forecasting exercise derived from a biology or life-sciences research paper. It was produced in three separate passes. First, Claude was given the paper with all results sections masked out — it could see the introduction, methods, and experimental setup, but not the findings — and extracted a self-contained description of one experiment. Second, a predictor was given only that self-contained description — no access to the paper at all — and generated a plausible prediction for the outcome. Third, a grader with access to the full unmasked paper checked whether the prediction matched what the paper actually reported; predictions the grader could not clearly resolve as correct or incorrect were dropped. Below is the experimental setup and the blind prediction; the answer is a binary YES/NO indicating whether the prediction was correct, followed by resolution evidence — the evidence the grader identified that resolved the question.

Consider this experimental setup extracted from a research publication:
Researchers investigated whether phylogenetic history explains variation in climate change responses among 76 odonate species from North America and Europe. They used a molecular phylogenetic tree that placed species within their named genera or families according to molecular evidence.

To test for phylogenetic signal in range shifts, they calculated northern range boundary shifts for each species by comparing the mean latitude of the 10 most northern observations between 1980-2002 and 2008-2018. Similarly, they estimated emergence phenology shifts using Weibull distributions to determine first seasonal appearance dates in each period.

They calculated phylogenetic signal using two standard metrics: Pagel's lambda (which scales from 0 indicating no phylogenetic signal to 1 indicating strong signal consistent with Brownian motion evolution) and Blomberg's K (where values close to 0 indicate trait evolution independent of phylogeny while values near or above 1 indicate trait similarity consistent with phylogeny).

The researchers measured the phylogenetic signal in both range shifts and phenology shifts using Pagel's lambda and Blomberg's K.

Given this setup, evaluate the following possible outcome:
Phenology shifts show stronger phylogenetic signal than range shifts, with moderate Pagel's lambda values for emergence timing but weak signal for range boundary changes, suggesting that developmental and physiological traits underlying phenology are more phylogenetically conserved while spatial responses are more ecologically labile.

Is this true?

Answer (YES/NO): NO